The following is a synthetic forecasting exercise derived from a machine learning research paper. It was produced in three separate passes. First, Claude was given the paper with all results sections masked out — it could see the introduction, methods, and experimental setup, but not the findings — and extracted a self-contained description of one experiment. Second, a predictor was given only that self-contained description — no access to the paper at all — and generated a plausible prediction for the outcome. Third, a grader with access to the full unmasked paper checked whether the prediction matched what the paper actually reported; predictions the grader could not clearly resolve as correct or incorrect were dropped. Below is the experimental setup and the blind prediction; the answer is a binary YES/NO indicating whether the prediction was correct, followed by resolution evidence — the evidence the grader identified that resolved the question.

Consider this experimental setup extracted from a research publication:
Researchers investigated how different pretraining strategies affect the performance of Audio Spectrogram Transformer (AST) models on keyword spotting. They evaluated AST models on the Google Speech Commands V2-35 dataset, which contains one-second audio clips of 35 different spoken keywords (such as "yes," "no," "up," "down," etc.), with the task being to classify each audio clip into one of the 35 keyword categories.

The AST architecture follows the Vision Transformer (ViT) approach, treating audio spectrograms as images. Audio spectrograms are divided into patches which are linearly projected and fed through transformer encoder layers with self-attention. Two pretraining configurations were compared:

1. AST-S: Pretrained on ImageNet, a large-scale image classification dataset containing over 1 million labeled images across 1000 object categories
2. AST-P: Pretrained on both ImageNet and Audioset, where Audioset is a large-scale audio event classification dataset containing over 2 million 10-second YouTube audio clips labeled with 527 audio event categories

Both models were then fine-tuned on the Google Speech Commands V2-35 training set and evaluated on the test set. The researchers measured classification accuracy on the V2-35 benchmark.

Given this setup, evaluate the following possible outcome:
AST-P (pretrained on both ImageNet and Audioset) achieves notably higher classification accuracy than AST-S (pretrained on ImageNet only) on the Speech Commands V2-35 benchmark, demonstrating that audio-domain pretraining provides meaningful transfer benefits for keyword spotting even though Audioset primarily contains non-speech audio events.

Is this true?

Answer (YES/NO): NO